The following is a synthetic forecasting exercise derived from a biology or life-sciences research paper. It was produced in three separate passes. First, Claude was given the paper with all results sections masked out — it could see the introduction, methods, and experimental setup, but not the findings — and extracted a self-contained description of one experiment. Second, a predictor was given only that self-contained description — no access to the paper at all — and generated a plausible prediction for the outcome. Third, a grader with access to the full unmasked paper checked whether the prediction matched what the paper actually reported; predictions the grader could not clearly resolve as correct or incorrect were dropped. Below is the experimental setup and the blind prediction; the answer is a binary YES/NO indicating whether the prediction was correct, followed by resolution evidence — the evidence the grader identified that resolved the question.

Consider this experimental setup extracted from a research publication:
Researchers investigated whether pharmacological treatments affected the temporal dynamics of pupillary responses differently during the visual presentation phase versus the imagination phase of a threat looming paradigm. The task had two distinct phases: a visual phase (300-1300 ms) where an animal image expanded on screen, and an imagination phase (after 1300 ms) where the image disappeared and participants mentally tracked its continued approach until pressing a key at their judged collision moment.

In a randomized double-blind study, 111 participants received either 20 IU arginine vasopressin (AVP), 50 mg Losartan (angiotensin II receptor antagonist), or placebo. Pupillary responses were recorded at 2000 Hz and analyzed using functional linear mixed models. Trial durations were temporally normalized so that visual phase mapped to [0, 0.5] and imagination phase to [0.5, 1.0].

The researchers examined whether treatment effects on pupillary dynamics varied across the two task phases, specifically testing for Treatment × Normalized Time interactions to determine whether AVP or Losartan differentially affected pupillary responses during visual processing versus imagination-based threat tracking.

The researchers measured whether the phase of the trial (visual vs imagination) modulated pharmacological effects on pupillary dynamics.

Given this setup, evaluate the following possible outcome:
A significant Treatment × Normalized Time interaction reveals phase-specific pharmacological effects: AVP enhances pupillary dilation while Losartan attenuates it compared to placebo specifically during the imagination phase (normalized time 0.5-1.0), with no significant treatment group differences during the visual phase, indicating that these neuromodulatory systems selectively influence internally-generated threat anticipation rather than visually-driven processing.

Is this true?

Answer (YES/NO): NO